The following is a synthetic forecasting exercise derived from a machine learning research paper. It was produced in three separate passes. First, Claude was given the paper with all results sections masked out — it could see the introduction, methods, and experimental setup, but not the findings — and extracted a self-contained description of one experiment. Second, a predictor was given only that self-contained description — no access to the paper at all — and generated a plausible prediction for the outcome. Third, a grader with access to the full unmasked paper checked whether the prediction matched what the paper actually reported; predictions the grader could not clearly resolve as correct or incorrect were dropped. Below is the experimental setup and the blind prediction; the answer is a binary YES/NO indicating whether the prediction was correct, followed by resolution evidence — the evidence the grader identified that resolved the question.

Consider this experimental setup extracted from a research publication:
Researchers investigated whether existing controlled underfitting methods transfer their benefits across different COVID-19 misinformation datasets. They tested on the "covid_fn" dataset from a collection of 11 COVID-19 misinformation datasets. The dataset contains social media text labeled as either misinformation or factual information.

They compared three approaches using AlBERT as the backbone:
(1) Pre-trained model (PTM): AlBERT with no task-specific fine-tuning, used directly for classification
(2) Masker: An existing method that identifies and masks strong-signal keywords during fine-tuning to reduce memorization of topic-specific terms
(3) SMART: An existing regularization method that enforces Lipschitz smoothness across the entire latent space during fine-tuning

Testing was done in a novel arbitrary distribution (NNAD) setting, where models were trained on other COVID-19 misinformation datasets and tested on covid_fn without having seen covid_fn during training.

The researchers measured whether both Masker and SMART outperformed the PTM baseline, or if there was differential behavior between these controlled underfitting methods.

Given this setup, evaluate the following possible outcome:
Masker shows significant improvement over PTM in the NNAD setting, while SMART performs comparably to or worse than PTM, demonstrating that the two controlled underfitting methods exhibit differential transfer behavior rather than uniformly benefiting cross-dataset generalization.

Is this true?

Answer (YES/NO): NO